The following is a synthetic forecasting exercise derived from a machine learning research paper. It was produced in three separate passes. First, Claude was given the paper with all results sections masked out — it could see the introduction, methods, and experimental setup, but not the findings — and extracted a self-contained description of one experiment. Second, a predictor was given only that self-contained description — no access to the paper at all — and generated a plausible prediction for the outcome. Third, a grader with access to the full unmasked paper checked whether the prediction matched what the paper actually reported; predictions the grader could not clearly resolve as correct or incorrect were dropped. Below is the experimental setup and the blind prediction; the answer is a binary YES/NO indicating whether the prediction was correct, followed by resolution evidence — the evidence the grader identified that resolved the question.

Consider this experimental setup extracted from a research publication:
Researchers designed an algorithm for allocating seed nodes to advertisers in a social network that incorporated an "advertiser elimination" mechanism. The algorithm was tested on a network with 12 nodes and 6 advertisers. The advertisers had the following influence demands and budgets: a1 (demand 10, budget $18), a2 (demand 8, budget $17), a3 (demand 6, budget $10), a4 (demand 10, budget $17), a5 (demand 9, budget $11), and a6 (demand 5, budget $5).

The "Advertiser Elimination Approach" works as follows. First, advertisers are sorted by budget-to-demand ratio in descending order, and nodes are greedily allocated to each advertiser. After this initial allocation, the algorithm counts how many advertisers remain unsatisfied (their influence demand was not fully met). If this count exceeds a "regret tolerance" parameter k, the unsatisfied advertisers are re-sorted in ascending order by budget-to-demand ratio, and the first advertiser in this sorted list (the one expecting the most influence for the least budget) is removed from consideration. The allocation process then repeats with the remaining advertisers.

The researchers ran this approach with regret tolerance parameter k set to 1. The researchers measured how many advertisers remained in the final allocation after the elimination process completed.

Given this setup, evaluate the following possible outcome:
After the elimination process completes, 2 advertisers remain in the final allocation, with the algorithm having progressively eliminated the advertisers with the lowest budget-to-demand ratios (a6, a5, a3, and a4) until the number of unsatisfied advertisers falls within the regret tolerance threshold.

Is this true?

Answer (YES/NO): NO